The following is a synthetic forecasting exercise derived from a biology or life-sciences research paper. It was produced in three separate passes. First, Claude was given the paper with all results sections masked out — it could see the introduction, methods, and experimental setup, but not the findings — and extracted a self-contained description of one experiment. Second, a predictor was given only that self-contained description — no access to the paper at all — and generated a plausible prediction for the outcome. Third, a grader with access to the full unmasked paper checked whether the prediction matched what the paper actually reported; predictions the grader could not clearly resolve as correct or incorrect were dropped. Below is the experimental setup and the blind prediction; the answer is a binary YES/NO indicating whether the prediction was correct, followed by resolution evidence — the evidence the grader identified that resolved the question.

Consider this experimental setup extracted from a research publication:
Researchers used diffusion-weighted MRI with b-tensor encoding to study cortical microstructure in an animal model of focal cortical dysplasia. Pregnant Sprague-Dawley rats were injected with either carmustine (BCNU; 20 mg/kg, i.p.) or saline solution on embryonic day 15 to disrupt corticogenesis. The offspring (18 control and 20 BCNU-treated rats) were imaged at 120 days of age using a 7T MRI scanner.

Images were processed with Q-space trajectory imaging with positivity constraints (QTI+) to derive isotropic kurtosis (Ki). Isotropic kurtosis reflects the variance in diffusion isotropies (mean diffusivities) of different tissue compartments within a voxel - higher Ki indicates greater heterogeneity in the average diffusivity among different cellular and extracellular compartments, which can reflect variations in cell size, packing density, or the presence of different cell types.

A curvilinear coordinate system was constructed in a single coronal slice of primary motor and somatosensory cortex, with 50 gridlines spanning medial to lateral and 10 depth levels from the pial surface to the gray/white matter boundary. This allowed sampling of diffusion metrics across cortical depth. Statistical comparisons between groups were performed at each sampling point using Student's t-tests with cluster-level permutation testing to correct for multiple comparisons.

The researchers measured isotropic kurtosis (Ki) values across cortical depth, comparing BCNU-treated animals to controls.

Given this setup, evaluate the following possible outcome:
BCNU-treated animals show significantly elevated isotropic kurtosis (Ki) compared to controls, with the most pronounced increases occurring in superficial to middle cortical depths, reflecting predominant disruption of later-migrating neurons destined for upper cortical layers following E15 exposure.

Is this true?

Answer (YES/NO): NO